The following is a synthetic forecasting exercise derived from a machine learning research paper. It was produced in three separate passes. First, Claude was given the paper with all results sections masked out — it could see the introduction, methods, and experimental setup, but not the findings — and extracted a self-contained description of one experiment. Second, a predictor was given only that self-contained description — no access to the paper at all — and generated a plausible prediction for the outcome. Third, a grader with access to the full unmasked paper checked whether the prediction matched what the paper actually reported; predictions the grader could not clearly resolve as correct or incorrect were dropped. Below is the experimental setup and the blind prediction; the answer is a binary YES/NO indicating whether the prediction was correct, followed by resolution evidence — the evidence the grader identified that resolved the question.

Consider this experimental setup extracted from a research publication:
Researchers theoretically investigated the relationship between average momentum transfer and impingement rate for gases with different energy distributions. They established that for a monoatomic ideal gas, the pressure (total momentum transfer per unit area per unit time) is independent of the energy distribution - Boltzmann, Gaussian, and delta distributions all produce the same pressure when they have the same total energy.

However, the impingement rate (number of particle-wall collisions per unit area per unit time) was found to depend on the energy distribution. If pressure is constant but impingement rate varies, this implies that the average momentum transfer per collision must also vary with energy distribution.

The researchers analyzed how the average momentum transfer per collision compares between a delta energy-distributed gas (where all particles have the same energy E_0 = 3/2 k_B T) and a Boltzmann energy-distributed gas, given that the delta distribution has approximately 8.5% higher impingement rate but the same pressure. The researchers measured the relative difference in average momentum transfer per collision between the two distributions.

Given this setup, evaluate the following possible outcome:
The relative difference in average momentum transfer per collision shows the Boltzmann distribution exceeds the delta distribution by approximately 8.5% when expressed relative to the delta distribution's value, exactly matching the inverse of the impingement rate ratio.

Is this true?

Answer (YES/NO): YES